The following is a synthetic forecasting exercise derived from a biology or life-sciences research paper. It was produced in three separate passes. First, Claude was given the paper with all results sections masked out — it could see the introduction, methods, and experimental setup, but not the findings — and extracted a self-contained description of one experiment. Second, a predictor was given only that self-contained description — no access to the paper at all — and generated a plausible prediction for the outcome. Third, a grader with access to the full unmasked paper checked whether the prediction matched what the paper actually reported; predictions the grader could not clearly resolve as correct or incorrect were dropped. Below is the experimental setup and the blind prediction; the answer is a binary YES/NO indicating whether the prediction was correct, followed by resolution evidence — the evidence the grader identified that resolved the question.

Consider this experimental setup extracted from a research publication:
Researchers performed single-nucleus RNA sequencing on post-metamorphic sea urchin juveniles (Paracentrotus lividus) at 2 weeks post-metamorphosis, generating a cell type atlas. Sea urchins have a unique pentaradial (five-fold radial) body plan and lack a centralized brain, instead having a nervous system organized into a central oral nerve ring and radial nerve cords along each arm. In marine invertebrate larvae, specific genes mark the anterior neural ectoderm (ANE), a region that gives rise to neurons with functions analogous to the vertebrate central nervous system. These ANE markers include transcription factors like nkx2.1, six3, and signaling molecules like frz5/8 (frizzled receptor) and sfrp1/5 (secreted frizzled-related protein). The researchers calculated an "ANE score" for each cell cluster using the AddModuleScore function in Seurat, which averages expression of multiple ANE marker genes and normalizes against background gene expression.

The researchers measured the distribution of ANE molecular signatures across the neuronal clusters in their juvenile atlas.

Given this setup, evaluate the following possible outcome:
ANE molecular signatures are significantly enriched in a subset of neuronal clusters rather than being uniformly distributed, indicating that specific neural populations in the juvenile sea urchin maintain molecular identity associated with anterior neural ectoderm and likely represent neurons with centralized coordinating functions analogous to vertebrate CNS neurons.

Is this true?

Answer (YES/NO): YES